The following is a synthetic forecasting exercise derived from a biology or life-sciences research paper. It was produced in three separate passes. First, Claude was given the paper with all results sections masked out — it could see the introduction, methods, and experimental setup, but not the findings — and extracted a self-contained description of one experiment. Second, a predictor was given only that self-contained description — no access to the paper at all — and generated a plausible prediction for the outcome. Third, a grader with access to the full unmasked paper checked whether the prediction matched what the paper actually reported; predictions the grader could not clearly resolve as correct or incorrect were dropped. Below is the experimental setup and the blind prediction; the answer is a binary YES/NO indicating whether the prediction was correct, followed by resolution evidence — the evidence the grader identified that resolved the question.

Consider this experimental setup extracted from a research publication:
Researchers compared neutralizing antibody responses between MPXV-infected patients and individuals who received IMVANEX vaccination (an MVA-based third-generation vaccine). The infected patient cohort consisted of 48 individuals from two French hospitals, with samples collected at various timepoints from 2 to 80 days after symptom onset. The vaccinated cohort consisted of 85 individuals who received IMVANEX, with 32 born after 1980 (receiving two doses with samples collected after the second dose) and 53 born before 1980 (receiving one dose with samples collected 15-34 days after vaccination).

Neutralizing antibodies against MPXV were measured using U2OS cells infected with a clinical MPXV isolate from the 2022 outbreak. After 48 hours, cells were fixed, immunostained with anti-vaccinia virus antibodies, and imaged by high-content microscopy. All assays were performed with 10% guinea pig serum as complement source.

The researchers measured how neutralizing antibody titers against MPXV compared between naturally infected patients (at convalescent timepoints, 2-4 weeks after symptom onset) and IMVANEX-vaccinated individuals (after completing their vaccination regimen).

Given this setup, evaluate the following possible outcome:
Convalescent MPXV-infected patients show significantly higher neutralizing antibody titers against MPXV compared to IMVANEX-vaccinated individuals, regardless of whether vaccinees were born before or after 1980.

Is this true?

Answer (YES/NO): NO